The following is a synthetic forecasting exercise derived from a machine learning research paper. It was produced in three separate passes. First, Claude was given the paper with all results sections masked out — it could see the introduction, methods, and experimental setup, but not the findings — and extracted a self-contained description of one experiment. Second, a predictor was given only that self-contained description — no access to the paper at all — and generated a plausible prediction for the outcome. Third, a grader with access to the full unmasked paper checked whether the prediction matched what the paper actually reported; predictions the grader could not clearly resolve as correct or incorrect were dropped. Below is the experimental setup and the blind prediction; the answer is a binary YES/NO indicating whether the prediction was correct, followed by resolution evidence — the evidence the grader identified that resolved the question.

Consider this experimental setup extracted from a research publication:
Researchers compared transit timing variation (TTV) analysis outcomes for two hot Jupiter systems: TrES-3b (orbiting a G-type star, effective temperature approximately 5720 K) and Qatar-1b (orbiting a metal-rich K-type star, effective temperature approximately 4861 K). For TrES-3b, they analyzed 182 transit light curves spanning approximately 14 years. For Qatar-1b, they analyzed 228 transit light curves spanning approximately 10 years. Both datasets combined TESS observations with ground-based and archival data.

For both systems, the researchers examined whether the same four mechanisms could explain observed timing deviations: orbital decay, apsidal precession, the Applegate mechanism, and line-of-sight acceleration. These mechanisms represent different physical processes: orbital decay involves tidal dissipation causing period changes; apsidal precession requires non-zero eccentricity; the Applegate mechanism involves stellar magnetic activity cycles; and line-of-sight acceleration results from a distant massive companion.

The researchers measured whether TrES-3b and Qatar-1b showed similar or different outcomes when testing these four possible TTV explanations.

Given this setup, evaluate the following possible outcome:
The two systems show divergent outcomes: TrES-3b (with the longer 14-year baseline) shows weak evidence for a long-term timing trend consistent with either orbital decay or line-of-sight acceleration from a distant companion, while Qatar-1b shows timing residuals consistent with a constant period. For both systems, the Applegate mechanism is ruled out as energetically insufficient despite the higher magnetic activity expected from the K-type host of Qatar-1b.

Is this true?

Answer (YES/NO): NO